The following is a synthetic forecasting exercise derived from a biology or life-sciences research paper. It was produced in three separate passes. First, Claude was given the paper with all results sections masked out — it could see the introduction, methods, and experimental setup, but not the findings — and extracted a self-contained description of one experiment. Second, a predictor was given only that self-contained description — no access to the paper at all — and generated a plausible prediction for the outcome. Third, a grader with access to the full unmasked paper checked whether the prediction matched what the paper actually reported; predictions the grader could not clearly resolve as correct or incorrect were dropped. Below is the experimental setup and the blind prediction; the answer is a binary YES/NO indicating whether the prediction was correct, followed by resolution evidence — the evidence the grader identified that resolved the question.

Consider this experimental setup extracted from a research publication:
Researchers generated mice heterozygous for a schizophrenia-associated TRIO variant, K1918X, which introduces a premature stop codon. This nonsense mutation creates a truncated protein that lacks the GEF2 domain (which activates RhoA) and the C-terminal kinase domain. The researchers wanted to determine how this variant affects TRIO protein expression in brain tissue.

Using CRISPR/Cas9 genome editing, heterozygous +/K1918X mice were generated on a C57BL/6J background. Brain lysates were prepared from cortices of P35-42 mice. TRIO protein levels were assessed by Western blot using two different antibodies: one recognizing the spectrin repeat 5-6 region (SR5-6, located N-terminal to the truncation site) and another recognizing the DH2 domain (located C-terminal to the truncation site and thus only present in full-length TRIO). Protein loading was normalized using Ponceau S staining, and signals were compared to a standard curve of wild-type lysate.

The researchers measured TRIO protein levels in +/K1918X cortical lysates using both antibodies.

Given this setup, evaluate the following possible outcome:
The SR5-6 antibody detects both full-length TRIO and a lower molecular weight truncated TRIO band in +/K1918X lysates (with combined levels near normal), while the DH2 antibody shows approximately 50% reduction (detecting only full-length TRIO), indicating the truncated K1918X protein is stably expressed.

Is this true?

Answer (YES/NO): NO